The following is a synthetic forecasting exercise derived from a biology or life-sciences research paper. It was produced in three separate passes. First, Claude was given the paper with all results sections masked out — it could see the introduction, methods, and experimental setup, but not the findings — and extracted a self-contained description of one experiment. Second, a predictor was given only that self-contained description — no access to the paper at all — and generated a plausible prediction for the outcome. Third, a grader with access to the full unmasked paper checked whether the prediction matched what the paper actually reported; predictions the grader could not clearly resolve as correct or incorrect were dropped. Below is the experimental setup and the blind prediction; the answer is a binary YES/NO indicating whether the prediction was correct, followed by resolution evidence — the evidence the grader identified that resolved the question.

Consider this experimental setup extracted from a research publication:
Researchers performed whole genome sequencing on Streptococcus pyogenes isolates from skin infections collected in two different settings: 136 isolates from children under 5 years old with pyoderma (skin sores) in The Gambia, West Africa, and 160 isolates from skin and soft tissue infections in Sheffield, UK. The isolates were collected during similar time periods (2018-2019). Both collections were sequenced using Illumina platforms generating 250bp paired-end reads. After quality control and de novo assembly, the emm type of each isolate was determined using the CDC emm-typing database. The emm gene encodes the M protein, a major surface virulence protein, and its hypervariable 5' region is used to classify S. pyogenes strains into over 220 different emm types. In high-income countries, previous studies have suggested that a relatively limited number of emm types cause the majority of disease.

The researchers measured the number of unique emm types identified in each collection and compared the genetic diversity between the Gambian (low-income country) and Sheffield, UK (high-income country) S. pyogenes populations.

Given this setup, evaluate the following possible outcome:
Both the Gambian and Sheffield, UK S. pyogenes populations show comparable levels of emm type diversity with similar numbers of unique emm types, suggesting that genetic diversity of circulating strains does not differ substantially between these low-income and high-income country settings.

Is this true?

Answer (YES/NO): NO